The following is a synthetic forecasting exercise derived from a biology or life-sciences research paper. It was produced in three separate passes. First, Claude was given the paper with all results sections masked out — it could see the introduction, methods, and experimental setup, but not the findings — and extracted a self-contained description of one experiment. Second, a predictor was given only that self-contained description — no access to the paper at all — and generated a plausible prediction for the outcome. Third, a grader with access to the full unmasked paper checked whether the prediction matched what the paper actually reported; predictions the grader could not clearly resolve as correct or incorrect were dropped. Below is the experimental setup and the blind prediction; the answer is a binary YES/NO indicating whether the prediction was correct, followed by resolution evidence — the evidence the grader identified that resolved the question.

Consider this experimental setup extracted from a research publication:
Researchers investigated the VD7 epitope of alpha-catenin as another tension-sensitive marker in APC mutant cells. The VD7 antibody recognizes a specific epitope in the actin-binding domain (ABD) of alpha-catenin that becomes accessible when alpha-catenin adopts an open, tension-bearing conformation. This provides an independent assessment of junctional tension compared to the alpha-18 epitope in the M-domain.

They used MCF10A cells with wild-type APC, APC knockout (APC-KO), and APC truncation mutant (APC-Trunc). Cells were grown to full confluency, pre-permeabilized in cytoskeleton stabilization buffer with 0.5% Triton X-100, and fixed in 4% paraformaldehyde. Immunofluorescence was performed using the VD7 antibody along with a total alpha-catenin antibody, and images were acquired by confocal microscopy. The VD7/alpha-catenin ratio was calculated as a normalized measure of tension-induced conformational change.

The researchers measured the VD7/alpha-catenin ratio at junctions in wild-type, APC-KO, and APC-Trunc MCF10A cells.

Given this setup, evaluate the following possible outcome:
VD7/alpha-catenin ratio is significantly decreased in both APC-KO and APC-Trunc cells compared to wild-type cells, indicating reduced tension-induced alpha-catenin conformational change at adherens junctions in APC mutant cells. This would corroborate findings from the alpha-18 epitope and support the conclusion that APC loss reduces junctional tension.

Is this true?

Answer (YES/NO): NO